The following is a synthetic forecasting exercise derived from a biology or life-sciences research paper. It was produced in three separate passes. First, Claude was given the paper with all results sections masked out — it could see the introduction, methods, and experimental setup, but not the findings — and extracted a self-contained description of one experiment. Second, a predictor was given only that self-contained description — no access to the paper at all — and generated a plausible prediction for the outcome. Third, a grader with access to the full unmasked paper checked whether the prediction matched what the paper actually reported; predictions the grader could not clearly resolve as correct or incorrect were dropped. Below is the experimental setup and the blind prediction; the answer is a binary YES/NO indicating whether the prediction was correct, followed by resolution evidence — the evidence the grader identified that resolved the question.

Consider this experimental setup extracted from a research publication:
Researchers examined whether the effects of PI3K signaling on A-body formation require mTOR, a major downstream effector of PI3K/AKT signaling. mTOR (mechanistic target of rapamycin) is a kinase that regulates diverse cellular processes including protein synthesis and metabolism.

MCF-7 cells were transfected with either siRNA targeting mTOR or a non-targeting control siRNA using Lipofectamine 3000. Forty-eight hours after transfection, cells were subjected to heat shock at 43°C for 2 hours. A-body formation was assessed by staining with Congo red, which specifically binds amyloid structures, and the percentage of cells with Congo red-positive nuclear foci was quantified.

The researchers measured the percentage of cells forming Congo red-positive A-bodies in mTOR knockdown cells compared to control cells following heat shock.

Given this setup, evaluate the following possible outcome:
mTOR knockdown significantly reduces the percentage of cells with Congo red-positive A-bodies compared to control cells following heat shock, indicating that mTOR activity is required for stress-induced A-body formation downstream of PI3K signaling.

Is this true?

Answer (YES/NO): YES